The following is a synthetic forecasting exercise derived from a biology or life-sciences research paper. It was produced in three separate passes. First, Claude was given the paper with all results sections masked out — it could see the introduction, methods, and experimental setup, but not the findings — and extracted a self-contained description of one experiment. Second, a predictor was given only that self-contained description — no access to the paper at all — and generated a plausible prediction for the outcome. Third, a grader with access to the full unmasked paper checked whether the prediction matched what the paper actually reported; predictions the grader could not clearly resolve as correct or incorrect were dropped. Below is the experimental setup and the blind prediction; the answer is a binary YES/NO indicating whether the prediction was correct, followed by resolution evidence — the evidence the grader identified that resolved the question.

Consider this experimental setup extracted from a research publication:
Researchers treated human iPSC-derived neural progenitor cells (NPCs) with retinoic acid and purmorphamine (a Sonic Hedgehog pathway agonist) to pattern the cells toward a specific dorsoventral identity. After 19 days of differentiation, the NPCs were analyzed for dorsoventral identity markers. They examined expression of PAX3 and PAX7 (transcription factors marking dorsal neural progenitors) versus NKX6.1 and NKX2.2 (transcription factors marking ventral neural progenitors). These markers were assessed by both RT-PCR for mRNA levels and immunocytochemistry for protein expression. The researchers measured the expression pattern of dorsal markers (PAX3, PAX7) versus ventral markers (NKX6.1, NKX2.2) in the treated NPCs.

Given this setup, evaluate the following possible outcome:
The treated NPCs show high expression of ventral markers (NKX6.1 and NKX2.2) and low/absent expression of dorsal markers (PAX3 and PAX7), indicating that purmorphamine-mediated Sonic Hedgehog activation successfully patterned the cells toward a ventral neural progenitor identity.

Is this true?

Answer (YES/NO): YES